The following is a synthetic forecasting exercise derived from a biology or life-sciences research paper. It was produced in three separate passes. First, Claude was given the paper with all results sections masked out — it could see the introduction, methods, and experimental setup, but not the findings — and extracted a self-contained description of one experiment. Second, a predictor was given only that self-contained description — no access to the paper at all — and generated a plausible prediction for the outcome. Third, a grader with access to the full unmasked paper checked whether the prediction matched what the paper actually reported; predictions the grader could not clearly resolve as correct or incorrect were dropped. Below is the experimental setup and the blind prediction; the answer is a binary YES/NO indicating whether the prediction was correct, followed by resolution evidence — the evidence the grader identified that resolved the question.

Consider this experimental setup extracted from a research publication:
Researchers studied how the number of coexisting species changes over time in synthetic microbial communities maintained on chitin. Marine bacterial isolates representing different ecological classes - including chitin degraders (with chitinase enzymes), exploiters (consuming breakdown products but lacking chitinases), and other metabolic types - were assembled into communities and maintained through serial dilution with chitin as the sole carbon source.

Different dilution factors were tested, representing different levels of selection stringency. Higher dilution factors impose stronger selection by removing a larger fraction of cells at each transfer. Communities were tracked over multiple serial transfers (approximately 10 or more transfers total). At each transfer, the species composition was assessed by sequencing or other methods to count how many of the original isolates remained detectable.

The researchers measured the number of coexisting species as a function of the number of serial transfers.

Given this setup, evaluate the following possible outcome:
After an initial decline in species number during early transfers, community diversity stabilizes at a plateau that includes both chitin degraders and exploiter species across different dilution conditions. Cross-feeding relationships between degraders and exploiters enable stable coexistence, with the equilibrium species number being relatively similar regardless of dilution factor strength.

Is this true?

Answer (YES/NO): NO